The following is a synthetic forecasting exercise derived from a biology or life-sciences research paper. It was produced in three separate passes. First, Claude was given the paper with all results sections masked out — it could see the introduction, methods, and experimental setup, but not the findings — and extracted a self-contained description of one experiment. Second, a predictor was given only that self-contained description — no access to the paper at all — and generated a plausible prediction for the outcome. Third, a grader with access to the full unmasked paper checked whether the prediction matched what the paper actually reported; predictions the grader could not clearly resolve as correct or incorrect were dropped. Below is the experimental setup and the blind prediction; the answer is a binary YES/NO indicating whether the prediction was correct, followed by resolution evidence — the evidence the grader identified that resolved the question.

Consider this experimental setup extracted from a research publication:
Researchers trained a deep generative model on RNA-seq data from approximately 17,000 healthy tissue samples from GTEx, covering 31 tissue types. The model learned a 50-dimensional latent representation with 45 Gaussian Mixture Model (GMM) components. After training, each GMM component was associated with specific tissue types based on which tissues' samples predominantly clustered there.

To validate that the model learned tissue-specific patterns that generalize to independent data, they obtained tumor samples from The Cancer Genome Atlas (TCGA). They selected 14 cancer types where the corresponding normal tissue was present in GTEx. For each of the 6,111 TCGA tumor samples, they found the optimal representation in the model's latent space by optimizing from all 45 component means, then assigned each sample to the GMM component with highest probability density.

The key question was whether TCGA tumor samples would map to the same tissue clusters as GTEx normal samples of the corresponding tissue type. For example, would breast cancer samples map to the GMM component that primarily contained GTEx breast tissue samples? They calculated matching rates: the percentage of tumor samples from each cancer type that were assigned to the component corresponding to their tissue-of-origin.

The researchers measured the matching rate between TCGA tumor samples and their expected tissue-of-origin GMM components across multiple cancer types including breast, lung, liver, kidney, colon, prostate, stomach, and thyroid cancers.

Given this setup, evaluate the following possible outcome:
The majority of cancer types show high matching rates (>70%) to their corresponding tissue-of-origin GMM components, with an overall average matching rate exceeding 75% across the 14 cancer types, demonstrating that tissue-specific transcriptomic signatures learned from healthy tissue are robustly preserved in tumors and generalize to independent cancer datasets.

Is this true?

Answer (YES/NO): NO